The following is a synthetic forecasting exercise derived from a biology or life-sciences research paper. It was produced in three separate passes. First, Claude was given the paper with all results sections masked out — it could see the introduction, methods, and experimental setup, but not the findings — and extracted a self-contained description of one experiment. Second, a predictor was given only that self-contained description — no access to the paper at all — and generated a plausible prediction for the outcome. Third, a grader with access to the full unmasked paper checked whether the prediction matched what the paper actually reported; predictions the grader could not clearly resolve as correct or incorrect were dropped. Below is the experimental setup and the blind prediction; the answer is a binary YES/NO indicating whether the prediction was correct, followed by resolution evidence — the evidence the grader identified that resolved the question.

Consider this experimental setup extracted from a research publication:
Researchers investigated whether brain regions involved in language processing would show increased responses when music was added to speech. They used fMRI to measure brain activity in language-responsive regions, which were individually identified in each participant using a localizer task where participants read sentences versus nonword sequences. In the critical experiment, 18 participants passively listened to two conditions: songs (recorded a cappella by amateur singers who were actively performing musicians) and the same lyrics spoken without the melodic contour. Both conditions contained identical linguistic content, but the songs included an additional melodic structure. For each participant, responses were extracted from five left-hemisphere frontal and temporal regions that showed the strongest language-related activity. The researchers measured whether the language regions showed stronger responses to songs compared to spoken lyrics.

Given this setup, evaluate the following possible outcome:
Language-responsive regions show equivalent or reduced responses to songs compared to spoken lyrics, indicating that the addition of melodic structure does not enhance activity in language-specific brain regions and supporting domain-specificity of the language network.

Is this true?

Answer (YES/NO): YES